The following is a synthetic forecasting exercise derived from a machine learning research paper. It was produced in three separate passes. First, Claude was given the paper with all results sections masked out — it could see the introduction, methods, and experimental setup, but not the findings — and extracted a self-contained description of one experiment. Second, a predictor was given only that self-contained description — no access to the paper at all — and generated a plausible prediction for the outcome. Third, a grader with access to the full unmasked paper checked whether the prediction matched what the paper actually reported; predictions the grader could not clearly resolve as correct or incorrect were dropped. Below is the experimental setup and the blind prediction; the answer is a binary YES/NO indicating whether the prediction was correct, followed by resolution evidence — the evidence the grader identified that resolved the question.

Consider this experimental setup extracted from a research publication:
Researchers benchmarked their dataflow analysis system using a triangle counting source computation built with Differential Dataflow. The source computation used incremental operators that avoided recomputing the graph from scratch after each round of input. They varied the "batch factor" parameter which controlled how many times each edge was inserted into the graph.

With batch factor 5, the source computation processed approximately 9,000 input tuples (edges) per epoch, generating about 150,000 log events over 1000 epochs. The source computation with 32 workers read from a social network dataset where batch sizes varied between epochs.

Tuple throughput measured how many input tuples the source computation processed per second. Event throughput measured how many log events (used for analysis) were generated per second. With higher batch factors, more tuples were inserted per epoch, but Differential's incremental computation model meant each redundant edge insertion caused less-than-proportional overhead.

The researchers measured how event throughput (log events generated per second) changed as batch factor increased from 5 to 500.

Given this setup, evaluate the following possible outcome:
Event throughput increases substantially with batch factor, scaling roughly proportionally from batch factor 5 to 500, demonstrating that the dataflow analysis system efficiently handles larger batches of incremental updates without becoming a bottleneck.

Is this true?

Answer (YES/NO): NO